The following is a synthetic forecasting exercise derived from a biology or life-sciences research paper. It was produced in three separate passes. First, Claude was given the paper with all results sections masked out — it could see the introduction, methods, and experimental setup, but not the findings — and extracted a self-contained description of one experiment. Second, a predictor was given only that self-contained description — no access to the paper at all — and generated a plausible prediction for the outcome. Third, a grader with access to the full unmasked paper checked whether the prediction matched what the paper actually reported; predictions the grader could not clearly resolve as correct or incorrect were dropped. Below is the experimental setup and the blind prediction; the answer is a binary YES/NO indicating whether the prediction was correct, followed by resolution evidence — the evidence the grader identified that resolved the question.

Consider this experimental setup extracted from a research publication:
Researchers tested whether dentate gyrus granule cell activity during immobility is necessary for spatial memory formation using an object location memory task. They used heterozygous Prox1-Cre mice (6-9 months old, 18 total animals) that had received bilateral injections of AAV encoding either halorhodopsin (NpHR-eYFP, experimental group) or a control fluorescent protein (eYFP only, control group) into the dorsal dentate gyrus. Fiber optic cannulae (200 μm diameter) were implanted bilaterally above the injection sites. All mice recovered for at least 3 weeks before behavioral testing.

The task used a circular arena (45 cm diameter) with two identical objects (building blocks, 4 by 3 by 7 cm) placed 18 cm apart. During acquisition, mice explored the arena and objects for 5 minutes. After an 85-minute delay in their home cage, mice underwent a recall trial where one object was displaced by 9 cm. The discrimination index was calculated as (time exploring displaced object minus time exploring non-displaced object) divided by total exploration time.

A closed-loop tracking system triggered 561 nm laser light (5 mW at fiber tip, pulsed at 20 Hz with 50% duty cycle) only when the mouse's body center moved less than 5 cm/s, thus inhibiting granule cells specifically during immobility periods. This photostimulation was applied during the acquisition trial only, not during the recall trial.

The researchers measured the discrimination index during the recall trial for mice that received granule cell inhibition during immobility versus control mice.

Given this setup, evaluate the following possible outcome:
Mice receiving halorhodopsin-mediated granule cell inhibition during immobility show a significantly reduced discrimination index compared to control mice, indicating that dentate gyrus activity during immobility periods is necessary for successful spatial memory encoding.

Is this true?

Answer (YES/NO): YES